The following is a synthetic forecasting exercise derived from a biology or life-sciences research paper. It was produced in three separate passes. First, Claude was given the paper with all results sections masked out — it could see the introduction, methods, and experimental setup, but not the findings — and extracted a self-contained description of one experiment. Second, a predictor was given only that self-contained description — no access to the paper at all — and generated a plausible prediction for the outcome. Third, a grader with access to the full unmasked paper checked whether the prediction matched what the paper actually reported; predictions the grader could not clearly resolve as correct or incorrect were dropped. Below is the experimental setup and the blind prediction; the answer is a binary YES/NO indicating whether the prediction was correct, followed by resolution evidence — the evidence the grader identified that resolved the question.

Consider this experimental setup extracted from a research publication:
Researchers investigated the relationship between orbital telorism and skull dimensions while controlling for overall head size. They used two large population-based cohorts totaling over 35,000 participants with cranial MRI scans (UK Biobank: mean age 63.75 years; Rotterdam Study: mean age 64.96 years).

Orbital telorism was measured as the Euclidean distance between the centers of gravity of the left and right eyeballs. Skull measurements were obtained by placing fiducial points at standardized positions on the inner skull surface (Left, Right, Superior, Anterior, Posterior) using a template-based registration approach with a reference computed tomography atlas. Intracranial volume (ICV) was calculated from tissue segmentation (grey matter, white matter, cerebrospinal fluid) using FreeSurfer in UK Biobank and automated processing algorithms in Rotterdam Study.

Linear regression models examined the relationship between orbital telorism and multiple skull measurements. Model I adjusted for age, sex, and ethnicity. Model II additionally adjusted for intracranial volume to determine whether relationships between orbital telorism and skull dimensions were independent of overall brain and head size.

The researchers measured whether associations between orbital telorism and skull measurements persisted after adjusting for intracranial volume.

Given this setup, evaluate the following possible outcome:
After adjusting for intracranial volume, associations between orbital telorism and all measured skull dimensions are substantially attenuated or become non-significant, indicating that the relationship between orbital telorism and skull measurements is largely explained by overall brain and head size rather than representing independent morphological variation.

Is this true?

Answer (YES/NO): NO